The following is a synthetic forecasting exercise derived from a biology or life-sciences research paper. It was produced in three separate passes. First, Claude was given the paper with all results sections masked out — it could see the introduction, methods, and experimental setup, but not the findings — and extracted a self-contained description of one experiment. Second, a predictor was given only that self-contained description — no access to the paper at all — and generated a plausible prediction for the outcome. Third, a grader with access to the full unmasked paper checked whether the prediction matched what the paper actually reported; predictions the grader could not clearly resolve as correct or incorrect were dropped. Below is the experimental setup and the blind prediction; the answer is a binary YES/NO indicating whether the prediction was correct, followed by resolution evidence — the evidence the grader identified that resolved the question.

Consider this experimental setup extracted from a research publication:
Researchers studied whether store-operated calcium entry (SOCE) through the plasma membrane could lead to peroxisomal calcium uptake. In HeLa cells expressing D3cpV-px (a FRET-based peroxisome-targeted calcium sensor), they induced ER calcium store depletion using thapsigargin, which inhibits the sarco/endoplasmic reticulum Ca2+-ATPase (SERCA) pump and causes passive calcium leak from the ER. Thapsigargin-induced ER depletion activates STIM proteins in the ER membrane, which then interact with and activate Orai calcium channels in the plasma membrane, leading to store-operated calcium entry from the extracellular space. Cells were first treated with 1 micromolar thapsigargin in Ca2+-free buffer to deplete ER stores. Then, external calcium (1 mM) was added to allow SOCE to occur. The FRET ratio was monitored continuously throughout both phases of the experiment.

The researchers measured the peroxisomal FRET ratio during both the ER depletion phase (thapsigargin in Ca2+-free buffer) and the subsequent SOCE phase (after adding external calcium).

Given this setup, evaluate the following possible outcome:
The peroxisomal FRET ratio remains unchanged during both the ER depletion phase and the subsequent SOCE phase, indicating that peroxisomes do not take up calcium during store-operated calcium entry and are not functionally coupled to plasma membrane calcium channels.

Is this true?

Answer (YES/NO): NO